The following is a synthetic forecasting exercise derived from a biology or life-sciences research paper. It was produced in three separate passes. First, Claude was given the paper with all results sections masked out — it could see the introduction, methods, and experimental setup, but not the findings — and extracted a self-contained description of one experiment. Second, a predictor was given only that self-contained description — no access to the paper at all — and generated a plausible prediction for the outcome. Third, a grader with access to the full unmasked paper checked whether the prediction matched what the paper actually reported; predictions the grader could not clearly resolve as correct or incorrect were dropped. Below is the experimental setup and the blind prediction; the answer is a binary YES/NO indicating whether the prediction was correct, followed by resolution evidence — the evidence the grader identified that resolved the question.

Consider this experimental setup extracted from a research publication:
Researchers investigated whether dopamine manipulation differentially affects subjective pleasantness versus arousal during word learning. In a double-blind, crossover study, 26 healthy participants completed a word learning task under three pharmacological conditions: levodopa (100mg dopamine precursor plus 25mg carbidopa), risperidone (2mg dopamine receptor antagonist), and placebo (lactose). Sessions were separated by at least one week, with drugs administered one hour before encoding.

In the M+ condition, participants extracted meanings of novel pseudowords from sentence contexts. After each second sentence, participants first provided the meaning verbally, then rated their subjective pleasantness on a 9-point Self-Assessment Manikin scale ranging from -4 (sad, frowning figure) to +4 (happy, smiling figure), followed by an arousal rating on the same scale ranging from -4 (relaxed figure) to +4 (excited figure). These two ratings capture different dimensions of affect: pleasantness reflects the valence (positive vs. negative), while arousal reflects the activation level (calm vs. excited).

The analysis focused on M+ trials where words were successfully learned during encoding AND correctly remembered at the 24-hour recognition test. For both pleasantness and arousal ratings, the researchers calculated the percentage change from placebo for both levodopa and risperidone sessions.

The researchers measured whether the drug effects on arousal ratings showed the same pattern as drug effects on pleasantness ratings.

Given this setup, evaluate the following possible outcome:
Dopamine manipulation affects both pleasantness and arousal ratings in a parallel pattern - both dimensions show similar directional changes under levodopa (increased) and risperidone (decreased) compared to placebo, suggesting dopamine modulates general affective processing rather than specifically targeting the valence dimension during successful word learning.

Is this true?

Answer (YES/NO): NO